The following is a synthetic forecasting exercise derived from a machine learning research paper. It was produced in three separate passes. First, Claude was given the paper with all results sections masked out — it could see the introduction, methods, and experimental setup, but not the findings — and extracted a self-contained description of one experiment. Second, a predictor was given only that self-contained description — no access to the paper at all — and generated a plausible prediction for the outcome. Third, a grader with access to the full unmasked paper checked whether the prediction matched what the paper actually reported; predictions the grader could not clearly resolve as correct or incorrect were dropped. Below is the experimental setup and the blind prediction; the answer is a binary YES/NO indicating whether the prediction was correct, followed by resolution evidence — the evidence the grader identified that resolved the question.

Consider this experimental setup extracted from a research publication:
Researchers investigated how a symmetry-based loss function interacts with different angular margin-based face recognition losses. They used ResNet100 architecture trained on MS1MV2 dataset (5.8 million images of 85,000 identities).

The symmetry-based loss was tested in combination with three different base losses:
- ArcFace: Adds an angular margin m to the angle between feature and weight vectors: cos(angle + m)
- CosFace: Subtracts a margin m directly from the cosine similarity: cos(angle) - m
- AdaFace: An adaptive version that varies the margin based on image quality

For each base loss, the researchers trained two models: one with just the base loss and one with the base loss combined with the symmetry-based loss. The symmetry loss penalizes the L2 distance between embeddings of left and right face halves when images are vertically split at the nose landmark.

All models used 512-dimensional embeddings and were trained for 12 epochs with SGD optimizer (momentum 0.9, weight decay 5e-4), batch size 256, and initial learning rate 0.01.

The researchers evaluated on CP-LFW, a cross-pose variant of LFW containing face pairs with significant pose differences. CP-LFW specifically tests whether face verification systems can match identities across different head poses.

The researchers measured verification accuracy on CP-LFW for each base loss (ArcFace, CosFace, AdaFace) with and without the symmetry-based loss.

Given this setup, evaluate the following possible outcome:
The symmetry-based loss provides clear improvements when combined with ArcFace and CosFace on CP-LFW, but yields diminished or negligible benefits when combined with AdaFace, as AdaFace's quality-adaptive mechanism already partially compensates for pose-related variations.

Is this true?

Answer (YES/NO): NO